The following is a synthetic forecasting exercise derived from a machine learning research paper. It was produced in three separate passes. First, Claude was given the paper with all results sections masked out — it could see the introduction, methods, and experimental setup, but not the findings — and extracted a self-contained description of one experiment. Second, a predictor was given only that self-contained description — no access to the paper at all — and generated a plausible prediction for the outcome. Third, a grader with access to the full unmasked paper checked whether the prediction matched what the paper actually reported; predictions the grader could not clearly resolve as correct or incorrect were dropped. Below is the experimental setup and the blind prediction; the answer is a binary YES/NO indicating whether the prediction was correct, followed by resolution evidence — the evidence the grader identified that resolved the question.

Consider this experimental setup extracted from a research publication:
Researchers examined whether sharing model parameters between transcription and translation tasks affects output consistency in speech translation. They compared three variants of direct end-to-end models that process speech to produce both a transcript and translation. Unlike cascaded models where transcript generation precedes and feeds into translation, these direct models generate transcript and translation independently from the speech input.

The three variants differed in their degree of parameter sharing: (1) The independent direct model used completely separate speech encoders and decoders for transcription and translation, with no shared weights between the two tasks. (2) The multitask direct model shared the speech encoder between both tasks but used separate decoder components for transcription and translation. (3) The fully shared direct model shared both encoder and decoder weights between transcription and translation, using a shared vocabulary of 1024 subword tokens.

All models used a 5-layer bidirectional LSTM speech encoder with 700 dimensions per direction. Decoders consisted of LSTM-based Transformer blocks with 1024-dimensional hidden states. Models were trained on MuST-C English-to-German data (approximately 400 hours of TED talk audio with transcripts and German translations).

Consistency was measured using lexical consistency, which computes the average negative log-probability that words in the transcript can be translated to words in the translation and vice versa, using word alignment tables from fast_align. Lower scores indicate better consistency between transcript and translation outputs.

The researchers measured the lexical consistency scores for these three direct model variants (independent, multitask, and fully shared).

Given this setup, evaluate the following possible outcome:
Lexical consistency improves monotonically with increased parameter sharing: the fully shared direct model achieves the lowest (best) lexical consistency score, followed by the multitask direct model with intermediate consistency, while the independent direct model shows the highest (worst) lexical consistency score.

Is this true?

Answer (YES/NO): NO